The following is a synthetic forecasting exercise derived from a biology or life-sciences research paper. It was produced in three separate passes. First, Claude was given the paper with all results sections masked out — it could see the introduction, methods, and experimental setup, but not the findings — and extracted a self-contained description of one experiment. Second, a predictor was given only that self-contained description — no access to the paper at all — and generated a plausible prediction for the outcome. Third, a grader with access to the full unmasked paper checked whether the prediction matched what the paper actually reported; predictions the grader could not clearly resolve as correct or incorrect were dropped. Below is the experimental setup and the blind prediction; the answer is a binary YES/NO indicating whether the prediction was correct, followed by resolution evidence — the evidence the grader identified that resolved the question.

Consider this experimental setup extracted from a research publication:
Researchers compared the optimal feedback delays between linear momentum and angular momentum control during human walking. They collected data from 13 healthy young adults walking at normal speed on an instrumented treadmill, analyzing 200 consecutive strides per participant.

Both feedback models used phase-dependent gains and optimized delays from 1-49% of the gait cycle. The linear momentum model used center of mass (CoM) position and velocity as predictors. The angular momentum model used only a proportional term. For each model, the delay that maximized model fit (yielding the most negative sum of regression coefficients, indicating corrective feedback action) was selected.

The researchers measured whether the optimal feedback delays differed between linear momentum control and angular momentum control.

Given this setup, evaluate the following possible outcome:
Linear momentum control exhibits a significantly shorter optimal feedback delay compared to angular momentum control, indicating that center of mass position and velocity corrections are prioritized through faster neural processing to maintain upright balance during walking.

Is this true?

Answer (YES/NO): NO